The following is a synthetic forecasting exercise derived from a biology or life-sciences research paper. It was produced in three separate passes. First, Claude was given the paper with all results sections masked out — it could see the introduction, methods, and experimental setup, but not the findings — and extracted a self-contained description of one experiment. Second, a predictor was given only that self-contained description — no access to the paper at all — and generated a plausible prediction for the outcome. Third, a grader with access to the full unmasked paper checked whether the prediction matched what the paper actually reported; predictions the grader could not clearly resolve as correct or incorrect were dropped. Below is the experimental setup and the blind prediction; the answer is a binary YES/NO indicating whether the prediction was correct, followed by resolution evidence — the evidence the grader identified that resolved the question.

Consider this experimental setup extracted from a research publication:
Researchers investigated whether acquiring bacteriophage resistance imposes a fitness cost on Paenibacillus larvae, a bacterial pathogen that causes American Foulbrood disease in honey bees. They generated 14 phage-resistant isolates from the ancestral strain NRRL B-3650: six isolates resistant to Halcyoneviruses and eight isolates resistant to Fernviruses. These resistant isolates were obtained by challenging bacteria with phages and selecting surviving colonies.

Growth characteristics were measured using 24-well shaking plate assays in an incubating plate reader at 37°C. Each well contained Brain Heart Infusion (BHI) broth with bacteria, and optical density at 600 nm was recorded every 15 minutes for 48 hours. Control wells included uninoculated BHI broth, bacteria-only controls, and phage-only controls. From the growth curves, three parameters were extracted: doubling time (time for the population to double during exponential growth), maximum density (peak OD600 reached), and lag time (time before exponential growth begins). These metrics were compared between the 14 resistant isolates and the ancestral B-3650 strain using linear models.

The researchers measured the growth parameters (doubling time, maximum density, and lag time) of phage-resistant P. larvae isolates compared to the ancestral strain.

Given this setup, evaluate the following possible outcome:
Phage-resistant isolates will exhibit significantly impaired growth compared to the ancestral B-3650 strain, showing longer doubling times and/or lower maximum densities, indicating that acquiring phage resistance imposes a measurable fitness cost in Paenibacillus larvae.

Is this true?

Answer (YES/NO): YES